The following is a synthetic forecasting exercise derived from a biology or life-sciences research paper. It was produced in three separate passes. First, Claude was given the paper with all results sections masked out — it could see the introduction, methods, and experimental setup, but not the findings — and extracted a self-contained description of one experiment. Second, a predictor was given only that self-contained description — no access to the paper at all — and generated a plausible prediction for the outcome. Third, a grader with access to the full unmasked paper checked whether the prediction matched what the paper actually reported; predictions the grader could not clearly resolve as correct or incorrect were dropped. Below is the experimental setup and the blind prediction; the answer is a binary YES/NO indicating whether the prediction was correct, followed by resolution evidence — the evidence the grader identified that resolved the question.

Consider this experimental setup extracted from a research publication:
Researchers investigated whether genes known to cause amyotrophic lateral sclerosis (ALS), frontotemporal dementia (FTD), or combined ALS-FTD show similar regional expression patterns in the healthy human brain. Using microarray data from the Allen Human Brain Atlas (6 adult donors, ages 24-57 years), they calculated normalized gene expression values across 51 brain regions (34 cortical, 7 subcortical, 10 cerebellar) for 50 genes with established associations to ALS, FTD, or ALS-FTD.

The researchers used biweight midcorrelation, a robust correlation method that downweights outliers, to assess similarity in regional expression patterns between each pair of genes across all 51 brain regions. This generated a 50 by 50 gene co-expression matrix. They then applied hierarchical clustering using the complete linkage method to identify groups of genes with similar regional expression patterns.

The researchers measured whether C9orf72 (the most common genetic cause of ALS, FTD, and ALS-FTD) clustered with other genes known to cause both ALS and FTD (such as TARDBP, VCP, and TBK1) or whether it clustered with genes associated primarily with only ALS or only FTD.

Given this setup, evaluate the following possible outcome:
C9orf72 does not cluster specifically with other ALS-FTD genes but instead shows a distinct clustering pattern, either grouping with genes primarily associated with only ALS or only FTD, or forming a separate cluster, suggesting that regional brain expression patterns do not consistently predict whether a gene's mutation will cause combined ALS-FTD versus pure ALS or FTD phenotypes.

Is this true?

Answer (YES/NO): NO